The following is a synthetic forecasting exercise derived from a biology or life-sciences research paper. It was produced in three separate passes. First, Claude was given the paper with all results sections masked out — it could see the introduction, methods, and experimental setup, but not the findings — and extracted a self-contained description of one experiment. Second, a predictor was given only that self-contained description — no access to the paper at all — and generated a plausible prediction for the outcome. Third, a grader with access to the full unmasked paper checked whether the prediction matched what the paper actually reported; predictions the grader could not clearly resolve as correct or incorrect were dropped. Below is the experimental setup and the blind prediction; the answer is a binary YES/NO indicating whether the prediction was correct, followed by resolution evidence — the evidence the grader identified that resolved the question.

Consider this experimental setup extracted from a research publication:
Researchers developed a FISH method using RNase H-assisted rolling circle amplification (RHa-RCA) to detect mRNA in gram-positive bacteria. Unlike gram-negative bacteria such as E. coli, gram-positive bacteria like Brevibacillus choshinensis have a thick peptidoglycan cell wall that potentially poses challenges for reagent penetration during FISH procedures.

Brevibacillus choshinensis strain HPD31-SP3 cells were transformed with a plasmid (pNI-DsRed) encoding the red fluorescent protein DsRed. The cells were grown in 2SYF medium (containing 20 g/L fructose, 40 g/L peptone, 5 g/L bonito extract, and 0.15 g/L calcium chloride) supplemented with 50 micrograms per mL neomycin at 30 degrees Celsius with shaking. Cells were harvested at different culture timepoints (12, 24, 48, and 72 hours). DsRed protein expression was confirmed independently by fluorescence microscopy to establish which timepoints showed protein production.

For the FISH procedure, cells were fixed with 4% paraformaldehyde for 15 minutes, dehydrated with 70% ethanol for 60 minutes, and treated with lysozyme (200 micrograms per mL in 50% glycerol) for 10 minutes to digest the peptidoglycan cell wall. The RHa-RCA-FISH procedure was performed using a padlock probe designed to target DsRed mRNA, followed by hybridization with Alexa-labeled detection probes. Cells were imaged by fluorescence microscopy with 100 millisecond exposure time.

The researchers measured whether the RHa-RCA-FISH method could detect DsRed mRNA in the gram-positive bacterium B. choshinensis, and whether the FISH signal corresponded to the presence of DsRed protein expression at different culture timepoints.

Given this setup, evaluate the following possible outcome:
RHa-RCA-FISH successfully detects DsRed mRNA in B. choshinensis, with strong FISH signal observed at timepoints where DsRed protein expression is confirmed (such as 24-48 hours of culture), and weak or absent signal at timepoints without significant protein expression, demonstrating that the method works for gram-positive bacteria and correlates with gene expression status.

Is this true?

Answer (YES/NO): YES